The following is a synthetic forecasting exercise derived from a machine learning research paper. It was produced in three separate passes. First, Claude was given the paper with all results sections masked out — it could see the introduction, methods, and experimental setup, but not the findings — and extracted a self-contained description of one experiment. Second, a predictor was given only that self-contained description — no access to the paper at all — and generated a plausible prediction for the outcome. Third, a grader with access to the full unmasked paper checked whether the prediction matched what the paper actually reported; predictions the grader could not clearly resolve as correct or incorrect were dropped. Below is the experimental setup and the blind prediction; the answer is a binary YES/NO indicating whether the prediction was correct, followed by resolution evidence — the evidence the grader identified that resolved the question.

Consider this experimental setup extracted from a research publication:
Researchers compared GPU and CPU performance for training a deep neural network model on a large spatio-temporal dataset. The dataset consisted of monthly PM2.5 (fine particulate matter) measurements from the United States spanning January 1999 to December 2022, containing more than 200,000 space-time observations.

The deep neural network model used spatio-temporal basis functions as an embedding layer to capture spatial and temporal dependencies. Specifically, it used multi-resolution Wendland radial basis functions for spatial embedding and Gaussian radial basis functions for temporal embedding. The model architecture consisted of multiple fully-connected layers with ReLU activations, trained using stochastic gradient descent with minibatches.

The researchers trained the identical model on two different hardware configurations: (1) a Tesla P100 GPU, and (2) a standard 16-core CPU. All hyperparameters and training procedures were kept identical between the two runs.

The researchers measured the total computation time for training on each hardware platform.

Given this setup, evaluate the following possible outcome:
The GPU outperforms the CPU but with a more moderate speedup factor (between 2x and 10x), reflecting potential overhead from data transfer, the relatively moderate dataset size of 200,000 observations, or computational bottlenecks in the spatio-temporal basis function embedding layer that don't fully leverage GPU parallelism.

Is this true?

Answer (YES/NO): YES